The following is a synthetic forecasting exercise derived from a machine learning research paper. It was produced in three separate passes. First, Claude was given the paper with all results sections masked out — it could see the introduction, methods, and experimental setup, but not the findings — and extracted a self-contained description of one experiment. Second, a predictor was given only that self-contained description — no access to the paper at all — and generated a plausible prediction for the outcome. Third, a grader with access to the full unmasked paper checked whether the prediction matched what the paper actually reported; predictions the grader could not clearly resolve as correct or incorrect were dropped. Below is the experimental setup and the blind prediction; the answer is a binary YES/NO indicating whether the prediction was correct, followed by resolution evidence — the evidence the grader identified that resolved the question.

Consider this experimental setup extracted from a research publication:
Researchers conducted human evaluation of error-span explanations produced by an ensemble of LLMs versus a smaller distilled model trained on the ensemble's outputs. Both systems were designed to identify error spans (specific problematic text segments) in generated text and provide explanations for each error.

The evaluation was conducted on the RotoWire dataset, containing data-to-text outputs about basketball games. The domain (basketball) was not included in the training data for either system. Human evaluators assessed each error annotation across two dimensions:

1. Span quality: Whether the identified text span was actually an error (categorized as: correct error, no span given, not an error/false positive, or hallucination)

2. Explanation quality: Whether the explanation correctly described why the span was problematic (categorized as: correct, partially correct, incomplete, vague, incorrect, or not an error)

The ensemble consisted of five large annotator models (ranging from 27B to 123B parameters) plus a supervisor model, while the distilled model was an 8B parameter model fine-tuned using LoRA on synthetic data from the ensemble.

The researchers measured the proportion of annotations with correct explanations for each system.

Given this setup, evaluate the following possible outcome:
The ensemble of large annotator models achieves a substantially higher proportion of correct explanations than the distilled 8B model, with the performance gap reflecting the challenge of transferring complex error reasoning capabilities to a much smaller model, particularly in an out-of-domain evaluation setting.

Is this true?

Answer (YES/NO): YES